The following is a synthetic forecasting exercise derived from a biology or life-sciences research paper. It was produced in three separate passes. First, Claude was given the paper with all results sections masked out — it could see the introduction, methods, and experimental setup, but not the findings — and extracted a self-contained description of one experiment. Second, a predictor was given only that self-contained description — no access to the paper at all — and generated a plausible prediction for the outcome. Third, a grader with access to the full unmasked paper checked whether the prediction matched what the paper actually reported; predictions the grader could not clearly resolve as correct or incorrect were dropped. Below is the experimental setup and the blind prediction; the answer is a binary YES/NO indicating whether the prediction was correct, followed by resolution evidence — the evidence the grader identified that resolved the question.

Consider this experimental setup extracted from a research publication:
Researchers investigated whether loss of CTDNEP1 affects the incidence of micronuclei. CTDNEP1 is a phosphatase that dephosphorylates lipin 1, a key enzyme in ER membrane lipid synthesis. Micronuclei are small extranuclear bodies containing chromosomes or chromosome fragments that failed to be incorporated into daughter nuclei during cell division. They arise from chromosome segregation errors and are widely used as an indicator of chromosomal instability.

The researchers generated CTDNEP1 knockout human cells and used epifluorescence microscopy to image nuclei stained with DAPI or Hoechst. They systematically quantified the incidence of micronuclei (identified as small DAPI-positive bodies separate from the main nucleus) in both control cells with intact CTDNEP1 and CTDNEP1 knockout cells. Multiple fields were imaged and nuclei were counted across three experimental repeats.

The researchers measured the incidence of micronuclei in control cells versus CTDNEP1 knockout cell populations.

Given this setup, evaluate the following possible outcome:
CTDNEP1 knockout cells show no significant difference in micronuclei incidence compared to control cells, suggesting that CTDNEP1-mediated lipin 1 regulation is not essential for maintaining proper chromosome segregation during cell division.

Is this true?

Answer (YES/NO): NO